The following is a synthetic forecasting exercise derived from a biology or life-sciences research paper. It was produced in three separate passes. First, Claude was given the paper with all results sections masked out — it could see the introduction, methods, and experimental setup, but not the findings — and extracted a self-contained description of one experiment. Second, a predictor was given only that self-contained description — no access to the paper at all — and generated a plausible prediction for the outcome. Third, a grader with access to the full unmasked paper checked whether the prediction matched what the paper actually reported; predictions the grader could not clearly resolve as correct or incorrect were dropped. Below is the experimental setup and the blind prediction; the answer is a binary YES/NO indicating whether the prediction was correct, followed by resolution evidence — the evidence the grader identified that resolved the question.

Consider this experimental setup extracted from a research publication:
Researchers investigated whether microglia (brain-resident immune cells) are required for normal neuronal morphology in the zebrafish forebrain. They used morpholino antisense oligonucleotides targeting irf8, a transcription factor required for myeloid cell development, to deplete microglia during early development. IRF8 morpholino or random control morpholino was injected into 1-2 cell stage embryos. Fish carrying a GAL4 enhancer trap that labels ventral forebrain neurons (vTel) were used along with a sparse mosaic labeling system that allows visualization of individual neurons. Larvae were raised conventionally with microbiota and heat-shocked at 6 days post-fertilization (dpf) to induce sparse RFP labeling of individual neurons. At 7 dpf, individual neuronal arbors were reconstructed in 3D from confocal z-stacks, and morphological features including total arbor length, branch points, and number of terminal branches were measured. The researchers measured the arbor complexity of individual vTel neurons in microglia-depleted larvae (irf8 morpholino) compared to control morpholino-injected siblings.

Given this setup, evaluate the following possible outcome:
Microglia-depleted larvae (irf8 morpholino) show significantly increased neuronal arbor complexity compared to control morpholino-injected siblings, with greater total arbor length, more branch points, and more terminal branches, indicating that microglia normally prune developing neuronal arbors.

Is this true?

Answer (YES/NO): NO